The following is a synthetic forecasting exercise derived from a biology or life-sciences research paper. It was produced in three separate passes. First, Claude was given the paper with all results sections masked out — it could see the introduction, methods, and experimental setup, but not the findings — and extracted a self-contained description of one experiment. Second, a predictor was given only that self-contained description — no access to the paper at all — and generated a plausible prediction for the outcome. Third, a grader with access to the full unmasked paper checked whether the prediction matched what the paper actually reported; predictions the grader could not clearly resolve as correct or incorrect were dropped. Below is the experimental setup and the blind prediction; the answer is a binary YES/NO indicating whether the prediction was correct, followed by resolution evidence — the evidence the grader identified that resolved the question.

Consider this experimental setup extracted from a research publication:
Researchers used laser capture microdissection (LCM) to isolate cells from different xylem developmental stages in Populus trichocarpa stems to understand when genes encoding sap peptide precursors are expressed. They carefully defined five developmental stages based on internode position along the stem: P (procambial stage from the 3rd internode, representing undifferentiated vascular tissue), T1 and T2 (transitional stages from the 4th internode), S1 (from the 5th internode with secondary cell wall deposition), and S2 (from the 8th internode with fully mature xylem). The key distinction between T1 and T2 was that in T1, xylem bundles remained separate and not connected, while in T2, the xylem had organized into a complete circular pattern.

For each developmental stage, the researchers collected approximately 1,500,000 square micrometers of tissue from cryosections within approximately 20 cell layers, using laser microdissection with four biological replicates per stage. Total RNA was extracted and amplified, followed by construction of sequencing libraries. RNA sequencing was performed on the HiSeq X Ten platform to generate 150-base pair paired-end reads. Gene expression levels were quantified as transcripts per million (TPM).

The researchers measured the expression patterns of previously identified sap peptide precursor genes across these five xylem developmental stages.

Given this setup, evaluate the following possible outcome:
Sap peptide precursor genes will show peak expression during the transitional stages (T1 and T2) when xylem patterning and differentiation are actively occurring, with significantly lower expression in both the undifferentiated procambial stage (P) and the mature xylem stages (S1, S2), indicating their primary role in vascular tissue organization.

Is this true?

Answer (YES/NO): NO